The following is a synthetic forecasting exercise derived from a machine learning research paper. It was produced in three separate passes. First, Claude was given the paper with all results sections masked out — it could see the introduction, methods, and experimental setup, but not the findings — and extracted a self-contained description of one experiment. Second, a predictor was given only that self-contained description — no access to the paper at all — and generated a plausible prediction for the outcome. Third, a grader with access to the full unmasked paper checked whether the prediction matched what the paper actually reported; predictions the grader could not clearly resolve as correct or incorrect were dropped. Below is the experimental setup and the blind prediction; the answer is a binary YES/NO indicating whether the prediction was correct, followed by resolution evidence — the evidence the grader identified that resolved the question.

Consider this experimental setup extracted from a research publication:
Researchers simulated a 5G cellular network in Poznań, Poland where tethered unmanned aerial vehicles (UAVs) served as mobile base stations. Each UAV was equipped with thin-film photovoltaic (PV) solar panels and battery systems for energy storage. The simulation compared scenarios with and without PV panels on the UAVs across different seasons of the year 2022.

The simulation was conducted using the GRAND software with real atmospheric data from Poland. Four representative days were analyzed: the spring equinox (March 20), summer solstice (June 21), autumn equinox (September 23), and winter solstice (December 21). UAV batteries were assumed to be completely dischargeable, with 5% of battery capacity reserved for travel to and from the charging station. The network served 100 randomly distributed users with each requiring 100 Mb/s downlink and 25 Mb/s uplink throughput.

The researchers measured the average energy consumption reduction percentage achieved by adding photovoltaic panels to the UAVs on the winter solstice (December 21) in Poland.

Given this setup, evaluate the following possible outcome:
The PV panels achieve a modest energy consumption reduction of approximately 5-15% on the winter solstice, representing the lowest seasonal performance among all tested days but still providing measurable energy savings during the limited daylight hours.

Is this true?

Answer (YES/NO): NO